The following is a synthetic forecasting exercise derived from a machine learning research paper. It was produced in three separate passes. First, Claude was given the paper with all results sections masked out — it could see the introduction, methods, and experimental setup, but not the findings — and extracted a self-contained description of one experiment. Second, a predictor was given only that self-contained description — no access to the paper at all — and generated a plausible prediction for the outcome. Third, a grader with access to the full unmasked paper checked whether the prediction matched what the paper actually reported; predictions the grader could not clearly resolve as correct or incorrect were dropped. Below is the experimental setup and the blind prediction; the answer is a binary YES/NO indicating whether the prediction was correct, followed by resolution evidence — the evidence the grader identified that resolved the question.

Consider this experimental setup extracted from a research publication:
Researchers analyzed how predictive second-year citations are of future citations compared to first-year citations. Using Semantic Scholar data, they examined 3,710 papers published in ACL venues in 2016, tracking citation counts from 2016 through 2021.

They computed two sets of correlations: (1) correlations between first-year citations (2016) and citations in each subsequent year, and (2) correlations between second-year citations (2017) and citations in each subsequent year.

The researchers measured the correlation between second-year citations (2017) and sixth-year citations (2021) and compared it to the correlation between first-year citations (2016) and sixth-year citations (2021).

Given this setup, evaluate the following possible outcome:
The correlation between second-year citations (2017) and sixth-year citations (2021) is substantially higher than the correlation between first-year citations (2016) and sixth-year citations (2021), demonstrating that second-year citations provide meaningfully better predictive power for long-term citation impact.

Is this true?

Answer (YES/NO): YES